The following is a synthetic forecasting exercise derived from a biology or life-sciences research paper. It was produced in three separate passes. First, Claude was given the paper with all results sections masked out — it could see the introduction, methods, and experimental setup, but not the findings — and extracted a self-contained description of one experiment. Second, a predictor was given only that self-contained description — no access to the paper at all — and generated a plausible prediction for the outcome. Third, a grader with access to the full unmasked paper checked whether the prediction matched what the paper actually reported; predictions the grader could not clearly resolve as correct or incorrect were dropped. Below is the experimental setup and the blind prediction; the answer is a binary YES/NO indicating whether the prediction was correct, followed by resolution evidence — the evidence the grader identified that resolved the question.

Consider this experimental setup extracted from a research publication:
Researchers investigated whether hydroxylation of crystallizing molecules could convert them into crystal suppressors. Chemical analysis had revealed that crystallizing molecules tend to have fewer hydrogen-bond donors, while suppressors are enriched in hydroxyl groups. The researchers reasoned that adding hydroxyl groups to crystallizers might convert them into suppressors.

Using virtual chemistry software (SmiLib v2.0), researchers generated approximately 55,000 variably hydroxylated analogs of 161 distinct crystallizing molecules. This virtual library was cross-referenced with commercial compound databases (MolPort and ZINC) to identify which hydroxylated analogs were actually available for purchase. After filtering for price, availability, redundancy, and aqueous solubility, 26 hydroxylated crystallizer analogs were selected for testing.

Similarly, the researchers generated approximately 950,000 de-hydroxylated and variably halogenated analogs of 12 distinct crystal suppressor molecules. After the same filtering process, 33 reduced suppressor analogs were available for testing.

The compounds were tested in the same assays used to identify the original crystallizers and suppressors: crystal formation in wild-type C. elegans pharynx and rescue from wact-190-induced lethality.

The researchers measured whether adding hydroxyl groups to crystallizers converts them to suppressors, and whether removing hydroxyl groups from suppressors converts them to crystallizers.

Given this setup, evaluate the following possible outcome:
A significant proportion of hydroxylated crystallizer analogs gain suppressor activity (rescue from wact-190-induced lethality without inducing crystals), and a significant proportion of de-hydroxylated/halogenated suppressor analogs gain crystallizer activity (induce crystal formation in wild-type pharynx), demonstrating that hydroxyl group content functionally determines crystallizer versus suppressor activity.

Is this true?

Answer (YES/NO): YES